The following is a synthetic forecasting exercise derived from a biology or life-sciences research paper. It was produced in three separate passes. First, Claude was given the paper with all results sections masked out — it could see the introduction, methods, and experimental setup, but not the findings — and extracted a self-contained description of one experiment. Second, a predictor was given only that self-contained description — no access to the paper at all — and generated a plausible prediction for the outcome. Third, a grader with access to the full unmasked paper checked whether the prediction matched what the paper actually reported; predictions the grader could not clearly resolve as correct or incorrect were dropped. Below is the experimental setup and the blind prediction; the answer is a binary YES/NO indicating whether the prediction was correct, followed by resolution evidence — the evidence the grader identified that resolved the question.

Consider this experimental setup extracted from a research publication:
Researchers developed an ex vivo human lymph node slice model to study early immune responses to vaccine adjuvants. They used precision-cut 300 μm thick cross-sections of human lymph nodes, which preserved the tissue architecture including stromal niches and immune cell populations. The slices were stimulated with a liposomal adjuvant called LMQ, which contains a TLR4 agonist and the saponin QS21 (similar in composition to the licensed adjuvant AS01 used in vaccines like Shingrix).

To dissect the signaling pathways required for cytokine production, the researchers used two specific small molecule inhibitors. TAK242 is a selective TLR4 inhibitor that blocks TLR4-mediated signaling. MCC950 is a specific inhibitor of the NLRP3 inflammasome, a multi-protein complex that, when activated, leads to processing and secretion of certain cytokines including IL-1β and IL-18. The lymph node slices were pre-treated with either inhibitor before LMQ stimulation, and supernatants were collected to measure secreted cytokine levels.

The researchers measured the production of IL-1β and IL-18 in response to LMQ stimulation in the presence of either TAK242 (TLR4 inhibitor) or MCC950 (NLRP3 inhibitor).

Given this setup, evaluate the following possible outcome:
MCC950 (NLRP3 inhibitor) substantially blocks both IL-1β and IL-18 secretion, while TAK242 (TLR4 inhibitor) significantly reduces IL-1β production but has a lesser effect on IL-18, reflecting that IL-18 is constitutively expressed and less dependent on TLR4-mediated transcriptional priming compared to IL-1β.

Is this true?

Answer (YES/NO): NO